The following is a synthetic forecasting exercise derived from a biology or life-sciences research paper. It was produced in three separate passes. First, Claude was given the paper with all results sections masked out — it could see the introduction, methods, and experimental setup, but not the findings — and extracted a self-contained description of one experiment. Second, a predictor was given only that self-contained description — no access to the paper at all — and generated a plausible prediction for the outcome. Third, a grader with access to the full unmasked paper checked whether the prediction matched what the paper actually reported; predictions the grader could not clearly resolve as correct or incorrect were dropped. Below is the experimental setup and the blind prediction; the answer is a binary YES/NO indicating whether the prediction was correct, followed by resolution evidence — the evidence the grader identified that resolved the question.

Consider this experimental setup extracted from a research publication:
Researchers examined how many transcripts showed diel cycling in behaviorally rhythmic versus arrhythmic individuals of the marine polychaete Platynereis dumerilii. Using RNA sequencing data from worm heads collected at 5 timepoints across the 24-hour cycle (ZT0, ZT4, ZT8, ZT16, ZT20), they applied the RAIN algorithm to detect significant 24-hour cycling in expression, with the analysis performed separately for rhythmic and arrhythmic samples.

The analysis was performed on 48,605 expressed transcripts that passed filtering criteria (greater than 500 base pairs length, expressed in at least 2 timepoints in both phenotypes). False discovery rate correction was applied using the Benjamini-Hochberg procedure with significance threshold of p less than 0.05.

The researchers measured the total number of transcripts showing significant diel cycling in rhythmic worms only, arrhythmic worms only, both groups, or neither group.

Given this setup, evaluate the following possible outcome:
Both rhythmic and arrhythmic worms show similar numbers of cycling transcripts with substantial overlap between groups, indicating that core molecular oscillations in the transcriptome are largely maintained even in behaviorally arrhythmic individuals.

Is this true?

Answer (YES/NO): YES